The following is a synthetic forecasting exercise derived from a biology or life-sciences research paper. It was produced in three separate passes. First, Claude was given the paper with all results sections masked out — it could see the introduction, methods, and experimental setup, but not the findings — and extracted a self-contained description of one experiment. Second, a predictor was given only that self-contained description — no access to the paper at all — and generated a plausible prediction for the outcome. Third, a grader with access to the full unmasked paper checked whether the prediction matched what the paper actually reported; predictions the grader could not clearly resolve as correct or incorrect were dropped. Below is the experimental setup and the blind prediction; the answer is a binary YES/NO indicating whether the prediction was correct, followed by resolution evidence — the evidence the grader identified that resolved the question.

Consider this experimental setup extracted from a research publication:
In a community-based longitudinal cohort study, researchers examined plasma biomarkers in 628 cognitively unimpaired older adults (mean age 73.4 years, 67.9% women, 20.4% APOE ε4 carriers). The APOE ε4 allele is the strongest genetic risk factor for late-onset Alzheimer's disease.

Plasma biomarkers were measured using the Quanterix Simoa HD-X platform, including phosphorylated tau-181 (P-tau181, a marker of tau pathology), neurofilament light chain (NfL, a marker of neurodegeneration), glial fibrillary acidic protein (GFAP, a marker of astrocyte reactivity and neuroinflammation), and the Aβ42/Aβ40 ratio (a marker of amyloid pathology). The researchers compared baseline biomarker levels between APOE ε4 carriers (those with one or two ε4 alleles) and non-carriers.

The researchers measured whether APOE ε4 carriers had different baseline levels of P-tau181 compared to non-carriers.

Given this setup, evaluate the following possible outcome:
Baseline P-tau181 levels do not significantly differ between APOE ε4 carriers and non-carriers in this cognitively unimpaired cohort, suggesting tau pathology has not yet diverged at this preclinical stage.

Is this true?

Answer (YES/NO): NO